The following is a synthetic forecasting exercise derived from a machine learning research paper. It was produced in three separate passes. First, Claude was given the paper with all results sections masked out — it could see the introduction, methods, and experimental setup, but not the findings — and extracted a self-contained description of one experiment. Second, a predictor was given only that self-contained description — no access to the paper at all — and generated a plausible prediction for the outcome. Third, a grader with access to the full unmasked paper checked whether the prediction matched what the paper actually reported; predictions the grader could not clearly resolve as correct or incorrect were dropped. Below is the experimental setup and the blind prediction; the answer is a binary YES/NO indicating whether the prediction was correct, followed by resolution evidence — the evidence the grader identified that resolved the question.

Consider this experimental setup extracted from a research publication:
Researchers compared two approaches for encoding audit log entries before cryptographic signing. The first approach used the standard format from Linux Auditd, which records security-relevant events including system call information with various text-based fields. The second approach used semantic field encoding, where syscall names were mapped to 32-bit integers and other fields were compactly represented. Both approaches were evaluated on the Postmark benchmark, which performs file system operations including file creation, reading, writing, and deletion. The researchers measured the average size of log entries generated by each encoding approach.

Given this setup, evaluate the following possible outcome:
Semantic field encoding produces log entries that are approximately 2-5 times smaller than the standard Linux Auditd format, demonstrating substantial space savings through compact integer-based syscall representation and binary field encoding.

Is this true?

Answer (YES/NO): NO